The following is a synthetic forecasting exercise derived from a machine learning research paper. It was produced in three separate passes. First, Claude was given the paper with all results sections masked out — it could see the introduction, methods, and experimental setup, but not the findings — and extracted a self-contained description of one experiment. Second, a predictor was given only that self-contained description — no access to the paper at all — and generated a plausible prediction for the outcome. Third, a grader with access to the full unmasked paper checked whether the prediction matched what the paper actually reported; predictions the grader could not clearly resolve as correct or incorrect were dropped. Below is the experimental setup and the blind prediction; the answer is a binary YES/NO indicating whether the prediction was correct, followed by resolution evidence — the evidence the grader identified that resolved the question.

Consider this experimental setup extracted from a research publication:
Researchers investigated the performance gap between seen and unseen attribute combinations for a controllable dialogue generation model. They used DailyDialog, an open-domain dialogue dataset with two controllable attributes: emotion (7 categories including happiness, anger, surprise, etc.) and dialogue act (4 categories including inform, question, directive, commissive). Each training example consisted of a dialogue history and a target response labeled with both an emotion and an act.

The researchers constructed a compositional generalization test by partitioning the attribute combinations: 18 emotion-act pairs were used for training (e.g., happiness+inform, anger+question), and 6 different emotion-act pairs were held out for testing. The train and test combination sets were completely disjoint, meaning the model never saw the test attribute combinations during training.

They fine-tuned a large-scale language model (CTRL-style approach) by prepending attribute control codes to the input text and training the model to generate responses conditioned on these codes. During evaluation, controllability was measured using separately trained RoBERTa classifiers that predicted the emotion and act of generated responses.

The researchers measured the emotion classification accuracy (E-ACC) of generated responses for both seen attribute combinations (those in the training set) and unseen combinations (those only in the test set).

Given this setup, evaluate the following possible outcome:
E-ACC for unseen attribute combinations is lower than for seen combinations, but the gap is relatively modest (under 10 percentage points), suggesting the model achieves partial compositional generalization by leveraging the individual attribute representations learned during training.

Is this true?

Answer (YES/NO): YES